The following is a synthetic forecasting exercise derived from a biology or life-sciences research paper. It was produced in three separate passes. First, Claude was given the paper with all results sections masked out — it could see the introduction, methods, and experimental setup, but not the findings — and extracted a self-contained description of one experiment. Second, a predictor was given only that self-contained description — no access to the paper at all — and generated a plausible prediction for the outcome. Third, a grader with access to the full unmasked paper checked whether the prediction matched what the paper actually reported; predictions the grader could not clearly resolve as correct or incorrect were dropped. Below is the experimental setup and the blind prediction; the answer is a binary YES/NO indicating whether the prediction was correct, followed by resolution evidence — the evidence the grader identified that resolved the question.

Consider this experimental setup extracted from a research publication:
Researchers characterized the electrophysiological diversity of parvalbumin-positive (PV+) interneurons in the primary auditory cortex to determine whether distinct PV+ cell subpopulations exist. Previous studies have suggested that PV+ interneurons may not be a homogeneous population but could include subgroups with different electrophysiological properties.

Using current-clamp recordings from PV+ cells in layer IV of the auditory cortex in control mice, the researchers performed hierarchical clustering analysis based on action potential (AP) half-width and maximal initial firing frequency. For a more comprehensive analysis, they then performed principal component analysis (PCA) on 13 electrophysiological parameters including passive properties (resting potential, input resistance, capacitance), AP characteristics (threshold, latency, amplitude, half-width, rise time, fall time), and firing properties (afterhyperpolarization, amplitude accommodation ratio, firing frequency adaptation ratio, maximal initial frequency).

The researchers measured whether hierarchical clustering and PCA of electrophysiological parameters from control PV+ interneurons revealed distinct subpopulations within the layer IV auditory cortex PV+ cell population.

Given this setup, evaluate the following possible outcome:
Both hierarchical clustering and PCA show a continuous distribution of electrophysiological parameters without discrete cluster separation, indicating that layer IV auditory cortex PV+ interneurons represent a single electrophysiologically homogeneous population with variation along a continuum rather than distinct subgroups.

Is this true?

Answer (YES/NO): NO